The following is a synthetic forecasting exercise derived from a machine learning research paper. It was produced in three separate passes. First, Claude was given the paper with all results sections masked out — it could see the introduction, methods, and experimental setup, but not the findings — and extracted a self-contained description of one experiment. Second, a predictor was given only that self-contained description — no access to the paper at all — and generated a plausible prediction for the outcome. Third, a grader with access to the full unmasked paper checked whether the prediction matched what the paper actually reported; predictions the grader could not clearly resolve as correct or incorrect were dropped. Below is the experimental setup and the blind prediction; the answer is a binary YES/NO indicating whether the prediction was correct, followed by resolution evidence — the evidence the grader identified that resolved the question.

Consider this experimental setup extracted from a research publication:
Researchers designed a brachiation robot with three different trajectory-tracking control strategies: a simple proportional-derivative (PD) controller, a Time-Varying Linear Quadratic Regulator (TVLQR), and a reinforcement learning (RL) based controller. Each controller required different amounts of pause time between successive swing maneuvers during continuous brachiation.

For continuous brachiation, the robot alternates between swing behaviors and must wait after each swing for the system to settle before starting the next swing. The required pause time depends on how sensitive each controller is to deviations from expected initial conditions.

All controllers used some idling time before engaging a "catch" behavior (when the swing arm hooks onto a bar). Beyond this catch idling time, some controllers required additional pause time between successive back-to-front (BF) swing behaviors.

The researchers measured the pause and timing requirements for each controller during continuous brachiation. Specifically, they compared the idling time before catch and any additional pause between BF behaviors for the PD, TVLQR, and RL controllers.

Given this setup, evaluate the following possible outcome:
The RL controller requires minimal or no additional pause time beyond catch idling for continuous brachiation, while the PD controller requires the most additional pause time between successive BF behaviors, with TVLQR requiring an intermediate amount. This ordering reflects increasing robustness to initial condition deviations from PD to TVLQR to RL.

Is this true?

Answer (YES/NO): NO